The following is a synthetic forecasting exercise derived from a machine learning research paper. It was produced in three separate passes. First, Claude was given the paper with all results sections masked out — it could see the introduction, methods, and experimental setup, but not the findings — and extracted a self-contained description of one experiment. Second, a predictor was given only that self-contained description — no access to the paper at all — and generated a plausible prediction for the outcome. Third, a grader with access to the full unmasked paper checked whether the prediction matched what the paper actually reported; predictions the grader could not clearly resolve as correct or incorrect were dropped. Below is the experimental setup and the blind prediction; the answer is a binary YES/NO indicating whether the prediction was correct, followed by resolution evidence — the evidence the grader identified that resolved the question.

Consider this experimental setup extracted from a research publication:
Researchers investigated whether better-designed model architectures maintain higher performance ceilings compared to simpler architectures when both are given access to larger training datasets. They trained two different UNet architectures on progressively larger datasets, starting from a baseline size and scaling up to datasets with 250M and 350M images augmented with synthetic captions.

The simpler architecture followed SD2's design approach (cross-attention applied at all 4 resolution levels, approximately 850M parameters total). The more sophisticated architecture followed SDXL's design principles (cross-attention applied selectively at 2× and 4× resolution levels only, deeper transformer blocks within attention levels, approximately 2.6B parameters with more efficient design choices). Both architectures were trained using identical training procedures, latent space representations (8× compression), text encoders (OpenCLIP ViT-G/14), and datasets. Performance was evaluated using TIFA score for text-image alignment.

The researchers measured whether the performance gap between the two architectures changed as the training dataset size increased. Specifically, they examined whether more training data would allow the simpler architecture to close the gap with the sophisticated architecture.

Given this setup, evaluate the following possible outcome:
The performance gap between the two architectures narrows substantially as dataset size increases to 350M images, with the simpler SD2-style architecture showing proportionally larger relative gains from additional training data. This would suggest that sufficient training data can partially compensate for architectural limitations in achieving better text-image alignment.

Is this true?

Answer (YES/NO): NO